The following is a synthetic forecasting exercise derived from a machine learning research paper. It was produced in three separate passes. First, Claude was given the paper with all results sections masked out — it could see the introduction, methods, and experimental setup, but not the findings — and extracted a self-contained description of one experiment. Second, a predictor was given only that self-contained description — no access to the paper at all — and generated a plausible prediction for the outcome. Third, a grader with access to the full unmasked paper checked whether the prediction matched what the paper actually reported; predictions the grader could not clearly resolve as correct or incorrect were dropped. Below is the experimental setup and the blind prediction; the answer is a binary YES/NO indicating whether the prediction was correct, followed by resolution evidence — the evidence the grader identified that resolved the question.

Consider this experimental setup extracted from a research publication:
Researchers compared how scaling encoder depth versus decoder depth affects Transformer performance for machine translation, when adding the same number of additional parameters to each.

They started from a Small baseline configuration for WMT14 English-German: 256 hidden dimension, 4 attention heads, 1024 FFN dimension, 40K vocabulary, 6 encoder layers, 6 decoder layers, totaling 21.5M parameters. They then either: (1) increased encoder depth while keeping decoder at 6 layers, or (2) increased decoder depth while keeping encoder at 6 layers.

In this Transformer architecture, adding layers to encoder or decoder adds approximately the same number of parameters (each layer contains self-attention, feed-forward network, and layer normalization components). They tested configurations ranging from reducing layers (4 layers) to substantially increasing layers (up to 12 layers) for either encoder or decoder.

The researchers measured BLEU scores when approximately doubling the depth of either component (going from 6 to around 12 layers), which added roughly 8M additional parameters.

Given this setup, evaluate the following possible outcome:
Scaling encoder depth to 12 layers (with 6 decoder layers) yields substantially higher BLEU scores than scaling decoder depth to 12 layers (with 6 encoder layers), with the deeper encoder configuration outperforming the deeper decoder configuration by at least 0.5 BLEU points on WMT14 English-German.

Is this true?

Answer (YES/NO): YES